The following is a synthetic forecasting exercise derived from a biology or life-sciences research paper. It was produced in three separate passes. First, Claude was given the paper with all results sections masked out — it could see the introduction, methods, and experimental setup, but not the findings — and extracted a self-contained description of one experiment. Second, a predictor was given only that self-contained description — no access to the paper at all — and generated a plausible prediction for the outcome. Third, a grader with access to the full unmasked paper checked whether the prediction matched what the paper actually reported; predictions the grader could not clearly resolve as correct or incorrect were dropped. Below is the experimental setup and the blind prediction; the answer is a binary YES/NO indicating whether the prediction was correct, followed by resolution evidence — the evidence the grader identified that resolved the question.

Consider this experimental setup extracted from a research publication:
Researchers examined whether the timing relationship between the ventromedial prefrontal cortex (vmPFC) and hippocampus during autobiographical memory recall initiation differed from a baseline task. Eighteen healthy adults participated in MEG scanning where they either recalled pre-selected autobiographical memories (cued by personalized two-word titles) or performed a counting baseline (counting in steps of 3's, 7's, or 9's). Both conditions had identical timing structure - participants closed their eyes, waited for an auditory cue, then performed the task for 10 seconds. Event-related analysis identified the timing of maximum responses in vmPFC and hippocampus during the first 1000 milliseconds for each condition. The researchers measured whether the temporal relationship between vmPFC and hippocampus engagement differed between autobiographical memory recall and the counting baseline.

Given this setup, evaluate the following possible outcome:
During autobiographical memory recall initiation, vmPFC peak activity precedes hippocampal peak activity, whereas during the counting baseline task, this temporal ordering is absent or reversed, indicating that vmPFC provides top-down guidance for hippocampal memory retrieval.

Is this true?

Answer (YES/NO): YES